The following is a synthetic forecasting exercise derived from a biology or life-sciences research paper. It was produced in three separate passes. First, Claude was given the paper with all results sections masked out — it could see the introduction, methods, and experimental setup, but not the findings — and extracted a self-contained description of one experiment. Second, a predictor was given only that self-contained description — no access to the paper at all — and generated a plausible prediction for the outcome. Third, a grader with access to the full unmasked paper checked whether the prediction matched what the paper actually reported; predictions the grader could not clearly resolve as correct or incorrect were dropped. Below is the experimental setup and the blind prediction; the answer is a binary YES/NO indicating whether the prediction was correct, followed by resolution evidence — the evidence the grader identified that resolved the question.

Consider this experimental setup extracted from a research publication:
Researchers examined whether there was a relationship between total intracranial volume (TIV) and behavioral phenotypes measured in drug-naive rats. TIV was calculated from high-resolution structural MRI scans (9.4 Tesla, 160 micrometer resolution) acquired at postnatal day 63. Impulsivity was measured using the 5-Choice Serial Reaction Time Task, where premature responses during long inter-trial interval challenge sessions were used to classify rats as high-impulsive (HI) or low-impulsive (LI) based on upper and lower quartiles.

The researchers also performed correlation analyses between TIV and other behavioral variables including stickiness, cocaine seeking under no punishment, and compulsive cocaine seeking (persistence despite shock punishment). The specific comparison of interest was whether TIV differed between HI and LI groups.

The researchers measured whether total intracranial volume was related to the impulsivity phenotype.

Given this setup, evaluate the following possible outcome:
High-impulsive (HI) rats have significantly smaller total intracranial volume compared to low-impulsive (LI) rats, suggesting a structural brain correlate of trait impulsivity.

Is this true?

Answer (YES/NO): YES